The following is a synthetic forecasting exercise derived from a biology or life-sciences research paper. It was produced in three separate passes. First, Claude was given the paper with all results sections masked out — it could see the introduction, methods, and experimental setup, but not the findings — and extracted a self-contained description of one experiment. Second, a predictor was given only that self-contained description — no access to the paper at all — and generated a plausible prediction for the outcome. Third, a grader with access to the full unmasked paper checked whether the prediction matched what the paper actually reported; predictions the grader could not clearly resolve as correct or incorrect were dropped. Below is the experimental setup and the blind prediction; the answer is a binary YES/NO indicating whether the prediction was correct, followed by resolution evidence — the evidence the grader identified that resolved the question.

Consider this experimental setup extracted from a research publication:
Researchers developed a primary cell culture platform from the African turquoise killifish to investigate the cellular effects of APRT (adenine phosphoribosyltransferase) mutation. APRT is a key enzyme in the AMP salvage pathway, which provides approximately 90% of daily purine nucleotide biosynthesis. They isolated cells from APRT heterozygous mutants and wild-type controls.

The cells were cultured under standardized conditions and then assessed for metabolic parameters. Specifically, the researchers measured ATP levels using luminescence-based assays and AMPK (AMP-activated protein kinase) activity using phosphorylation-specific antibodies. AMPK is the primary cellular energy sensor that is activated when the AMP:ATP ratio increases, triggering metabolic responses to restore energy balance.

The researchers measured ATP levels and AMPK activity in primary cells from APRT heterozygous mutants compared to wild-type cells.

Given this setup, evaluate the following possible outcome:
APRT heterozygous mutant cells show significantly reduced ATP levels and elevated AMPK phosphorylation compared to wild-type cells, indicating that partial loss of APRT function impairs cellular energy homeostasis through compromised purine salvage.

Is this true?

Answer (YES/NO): YES